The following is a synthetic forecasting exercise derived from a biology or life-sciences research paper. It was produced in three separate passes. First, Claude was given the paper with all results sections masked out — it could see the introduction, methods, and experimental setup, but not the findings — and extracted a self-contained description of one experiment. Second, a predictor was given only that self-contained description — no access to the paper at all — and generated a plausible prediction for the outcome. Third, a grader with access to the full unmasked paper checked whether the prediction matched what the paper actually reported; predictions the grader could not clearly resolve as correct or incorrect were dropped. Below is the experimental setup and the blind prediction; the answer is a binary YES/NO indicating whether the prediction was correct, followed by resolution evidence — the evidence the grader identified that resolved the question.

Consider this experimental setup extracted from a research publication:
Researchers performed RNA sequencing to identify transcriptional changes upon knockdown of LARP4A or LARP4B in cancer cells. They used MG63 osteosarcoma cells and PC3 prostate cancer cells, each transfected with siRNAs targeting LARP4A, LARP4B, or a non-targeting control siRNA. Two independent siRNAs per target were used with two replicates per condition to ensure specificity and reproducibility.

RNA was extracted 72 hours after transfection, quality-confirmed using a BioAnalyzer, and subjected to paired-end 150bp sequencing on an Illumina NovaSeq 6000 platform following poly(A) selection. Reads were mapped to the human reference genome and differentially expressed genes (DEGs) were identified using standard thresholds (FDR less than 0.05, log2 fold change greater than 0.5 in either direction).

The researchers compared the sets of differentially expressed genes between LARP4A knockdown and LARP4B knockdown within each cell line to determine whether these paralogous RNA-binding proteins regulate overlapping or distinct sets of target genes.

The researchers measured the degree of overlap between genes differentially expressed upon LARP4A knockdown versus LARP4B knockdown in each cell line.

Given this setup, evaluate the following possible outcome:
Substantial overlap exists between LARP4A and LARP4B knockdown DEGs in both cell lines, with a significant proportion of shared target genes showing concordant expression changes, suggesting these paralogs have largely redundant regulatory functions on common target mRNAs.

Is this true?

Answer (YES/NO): NO